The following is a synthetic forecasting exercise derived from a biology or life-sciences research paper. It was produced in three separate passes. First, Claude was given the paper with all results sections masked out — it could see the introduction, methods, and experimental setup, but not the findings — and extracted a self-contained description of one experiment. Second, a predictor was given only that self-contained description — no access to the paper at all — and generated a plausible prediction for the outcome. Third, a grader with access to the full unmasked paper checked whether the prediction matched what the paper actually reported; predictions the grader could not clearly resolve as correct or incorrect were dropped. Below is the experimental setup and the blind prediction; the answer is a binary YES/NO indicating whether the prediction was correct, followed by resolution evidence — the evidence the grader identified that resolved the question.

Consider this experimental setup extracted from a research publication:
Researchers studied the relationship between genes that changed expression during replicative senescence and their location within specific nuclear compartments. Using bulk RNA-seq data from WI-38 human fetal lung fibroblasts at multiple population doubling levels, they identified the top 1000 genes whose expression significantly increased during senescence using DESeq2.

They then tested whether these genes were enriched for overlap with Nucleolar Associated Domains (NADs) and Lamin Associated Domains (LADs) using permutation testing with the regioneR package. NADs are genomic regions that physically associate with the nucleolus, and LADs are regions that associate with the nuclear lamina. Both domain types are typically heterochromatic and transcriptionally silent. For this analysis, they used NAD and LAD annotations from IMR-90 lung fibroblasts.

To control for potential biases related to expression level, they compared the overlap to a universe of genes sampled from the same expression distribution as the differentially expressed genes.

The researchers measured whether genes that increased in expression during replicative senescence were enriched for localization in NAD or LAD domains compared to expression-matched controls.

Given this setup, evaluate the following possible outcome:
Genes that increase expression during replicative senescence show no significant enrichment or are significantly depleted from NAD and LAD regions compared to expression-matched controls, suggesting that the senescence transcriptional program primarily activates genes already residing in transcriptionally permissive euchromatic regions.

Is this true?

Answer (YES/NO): NO